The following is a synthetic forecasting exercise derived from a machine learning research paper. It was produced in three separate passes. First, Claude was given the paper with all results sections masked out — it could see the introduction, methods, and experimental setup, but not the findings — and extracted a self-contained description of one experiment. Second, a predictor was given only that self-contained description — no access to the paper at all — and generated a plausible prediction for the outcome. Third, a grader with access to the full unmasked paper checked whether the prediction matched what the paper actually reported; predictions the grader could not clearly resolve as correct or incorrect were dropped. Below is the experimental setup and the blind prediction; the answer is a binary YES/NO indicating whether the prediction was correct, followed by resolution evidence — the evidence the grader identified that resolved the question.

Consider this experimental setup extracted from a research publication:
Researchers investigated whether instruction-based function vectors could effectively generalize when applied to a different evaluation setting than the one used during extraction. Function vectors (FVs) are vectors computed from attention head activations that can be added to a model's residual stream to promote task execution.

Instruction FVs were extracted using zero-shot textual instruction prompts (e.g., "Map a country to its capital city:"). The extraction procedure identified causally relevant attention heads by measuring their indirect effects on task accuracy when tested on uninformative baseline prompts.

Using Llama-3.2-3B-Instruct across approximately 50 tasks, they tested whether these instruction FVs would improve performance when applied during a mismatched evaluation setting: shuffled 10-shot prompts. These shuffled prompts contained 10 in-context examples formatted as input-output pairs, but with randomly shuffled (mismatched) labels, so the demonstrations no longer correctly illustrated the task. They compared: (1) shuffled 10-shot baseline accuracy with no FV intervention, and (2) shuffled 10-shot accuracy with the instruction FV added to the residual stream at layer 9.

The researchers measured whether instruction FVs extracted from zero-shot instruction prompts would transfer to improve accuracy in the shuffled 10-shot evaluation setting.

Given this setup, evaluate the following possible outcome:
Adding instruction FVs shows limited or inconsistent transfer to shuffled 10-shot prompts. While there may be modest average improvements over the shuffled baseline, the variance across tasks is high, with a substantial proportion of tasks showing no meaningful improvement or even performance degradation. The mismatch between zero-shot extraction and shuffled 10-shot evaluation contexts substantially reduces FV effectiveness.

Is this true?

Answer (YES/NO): YES